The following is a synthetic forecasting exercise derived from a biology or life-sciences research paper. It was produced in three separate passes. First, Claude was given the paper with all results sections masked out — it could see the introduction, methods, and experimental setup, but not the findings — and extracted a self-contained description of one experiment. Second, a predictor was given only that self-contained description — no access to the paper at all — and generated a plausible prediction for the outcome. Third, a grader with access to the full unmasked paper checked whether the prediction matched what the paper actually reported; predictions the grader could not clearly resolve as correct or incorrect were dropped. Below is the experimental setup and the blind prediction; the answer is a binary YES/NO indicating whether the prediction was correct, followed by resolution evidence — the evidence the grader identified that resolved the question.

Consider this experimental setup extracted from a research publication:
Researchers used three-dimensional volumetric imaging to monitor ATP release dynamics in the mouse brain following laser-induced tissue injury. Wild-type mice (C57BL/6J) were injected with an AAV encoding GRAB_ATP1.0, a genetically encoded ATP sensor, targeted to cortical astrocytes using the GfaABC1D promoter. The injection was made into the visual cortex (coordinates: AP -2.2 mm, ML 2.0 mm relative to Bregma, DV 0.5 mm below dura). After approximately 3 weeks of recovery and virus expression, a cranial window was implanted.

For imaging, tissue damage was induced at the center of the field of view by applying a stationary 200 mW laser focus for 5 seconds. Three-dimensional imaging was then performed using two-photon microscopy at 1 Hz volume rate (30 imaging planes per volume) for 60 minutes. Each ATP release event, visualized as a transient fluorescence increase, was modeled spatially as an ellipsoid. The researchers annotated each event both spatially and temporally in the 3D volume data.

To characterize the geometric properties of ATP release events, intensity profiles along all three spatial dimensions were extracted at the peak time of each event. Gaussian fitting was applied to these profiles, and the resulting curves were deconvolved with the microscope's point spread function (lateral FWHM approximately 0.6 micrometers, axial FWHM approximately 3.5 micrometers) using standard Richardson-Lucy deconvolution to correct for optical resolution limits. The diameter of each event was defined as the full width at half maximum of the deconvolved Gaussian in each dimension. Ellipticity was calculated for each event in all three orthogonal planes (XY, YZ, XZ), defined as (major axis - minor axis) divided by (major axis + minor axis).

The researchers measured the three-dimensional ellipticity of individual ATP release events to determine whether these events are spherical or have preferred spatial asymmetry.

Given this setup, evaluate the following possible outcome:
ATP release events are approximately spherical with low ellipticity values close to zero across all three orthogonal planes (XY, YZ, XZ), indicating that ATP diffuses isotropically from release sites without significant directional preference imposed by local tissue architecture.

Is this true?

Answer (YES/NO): NO